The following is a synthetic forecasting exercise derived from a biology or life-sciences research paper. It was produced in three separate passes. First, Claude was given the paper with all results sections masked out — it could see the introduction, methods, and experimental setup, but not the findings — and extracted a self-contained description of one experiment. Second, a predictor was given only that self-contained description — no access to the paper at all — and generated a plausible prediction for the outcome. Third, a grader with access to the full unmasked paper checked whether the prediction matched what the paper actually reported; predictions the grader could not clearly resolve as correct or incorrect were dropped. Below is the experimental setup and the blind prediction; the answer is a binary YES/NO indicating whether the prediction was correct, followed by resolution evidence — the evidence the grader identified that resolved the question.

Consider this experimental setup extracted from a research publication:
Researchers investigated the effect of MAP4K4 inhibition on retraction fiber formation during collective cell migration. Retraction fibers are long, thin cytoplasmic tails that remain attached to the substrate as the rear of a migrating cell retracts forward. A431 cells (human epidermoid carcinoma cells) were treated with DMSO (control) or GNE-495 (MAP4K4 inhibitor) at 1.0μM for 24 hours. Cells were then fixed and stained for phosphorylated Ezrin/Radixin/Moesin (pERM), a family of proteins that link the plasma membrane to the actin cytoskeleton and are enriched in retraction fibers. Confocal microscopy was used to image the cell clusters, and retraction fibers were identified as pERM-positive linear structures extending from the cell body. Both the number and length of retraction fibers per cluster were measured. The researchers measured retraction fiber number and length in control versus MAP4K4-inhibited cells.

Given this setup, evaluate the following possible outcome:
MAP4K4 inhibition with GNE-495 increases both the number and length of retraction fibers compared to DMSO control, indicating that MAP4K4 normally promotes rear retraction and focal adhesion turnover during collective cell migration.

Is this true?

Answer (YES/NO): NO